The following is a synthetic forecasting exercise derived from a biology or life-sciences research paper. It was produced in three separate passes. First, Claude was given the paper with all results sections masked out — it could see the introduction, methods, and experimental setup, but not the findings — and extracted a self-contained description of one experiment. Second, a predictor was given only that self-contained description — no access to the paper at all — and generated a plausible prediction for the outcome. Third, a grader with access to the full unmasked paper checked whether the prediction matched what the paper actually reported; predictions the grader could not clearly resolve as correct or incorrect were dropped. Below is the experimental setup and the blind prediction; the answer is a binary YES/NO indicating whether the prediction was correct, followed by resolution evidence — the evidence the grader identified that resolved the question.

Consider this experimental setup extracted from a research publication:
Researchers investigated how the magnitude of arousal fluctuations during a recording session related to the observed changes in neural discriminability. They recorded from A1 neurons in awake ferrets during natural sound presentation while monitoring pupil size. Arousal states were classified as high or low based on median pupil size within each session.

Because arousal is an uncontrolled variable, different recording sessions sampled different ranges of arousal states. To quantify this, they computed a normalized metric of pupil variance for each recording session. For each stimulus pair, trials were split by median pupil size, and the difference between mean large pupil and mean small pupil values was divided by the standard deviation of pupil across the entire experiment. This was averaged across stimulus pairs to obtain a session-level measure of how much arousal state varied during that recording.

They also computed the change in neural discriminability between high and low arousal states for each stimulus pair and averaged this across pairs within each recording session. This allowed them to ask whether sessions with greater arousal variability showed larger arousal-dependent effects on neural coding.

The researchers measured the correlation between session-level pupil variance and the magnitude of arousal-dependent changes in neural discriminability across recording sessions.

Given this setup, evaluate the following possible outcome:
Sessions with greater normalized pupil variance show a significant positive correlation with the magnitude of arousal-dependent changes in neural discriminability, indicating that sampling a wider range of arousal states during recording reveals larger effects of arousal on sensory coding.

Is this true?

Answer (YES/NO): YES